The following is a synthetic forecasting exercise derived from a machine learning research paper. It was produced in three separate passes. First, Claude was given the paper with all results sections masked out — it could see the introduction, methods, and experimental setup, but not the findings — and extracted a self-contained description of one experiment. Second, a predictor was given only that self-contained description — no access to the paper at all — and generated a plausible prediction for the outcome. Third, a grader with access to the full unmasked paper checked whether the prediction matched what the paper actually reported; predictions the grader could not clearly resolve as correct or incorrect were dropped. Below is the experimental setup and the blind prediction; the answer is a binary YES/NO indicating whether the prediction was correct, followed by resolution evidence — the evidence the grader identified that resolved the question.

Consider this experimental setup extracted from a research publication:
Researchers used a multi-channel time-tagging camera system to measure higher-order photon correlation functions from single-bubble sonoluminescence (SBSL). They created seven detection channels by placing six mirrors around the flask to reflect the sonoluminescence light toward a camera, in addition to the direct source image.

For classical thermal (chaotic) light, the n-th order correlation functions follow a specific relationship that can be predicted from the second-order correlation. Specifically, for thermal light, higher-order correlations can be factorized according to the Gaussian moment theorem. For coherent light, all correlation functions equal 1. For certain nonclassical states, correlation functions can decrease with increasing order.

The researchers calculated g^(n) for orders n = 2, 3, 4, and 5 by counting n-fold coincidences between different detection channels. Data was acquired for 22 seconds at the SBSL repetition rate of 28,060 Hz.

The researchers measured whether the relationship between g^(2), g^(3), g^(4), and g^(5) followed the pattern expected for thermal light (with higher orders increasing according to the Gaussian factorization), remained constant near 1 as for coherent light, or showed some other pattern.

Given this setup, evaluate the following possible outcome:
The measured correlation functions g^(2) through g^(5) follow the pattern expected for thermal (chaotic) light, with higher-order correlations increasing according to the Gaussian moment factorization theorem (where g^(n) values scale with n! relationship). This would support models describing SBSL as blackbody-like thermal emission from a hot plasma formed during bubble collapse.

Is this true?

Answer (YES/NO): NO